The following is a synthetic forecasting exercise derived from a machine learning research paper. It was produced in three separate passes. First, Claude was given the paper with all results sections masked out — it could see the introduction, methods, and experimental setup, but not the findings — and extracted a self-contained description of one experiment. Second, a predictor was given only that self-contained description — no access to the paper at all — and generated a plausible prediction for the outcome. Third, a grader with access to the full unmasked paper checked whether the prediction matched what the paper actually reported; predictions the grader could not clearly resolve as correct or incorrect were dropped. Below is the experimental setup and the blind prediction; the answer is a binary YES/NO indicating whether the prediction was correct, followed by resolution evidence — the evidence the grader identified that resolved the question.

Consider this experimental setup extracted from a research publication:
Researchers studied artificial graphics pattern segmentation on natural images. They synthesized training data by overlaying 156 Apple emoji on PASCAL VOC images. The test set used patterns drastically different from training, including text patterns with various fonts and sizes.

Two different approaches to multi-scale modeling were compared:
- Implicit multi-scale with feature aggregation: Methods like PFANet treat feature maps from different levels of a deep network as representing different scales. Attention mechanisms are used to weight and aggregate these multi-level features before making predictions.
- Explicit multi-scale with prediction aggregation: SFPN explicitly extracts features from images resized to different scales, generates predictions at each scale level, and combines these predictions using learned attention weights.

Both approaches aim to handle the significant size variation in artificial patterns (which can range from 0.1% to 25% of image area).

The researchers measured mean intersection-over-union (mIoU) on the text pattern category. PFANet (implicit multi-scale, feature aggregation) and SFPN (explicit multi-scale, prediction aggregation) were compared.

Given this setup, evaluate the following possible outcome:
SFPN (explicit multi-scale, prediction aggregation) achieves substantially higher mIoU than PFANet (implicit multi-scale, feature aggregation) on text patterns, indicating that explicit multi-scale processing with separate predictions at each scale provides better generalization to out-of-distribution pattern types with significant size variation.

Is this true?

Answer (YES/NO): NO